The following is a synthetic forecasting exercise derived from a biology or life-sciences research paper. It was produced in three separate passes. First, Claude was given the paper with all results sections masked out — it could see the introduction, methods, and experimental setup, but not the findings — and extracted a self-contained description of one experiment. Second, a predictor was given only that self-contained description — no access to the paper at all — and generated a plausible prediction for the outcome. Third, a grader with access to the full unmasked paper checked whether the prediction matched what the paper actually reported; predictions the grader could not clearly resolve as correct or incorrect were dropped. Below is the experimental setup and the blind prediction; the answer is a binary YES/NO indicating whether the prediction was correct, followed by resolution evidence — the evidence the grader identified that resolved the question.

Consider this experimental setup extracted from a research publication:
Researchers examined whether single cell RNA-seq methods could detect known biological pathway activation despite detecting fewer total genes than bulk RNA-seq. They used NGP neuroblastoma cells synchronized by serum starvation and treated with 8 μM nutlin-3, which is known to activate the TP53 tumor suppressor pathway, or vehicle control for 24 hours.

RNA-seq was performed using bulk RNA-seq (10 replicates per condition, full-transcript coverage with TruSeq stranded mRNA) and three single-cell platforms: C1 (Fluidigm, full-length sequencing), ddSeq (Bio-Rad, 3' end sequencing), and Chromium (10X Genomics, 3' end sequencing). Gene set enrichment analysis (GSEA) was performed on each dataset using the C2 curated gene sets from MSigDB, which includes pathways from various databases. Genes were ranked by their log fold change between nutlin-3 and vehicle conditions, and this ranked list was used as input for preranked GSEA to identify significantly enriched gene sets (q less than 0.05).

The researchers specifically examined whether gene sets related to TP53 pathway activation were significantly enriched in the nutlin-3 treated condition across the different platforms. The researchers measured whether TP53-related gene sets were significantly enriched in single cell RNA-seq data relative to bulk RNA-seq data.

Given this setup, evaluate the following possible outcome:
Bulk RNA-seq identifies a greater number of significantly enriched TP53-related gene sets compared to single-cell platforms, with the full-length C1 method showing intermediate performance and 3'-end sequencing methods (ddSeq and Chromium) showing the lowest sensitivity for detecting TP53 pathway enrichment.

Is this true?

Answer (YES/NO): NO